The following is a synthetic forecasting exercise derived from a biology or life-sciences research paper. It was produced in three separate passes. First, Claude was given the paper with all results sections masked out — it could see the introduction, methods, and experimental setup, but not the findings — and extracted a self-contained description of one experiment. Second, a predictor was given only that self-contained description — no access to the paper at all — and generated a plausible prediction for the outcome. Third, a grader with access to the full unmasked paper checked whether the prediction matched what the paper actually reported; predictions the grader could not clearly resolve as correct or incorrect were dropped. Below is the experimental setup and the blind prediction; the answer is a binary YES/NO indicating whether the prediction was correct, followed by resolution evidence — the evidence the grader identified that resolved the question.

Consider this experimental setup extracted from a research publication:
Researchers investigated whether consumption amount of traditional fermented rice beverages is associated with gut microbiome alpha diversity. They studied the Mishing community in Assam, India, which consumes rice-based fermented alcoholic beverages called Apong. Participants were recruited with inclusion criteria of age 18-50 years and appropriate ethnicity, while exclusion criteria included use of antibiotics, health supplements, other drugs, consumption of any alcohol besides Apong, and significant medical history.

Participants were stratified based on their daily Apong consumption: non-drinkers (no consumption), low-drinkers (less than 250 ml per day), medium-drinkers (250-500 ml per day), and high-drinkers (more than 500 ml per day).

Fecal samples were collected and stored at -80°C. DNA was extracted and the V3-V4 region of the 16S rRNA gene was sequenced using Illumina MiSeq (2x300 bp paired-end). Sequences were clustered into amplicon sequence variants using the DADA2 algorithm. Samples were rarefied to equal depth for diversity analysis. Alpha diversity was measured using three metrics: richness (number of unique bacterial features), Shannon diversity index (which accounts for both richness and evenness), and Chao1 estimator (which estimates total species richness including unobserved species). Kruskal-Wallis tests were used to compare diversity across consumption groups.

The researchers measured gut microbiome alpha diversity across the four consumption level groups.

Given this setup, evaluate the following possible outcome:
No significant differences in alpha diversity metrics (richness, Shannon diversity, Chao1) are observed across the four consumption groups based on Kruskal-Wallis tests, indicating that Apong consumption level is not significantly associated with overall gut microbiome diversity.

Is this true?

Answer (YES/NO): NO